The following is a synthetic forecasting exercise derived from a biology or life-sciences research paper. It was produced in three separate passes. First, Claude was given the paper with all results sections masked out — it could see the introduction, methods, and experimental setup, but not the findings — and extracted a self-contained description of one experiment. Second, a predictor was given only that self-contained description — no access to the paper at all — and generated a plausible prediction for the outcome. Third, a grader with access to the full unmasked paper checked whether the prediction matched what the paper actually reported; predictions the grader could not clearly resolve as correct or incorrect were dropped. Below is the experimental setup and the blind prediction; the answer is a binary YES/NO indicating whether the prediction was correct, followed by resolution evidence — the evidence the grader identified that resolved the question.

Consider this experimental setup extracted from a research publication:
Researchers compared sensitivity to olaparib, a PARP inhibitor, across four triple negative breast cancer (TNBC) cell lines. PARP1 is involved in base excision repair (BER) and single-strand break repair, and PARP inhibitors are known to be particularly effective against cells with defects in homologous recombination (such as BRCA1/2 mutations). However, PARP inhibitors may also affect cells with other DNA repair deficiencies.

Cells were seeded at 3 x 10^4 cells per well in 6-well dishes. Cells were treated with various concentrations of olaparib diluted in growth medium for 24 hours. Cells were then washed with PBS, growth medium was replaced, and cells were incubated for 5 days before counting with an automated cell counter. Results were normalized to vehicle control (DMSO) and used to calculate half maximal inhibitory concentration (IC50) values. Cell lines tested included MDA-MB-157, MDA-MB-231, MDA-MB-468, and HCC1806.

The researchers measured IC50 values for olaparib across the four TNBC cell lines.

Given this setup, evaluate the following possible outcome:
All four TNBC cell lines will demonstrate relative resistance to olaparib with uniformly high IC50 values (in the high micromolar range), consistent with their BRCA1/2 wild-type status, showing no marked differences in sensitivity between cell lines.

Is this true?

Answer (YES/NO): NO